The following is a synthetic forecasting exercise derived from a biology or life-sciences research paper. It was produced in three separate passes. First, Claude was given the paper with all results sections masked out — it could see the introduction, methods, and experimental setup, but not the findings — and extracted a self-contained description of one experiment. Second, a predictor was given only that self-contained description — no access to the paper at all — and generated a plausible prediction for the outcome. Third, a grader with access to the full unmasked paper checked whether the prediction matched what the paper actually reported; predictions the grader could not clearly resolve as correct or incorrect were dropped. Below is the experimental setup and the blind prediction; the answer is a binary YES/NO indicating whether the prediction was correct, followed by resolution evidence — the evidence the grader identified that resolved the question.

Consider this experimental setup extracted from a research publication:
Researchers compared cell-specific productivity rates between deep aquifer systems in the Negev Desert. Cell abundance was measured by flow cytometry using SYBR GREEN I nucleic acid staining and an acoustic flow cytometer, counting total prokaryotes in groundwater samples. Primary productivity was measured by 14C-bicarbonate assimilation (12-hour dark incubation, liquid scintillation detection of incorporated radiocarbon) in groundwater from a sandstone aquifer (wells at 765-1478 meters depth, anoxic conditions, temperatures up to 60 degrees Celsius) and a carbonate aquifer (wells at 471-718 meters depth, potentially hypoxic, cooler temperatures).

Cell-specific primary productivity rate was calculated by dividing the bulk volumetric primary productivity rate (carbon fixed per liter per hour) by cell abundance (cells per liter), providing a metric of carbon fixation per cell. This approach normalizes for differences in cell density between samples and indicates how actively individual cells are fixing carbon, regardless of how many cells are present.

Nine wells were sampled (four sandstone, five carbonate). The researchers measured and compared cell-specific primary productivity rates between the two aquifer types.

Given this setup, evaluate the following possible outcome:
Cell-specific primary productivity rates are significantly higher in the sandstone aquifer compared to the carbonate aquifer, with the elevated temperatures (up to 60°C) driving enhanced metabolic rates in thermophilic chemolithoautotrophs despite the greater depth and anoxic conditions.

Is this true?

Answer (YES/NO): NO